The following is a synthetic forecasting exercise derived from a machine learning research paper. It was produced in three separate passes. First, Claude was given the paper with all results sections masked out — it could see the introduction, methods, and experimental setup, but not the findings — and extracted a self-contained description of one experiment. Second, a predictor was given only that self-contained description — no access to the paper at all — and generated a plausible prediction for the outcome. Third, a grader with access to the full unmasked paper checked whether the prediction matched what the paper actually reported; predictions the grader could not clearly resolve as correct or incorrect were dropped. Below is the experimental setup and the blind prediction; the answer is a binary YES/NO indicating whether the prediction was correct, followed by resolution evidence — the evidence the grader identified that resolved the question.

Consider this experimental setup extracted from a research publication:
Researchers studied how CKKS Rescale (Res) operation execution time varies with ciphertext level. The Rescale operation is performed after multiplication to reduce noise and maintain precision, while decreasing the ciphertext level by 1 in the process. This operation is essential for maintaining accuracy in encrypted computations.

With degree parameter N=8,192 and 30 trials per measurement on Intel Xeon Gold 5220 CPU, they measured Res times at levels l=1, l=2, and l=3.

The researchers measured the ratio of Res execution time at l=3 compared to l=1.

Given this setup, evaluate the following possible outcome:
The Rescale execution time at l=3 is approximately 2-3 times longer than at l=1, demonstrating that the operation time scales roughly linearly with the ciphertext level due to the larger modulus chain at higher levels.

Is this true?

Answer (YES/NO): YES